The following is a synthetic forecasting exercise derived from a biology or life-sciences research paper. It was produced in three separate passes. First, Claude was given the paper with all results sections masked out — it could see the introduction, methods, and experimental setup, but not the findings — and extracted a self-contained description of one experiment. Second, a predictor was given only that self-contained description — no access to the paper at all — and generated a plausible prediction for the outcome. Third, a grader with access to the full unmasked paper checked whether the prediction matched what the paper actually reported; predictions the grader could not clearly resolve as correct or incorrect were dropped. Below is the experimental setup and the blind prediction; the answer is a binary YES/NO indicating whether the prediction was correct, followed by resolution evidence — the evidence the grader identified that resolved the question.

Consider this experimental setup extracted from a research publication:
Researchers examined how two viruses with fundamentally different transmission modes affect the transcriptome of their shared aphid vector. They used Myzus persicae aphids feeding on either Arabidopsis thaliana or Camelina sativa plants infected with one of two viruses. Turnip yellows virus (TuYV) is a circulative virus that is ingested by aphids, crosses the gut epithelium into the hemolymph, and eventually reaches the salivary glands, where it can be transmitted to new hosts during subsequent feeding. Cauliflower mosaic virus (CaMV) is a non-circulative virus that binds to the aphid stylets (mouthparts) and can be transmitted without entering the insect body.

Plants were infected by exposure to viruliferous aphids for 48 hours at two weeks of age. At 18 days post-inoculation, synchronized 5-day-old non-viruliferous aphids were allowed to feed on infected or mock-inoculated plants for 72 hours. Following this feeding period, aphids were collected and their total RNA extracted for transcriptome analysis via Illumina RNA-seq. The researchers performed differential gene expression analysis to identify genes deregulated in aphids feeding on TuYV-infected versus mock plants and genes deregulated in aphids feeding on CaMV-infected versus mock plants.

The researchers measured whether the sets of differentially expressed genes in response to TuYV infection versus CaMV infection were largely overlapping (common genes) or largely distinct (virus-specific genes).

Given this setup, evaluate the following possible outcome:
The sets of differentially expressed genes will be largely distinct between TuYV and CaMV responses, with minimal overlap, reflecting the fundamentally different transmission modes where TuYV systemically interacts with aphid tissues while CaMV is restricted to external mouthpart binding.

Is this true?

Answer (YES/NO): NO